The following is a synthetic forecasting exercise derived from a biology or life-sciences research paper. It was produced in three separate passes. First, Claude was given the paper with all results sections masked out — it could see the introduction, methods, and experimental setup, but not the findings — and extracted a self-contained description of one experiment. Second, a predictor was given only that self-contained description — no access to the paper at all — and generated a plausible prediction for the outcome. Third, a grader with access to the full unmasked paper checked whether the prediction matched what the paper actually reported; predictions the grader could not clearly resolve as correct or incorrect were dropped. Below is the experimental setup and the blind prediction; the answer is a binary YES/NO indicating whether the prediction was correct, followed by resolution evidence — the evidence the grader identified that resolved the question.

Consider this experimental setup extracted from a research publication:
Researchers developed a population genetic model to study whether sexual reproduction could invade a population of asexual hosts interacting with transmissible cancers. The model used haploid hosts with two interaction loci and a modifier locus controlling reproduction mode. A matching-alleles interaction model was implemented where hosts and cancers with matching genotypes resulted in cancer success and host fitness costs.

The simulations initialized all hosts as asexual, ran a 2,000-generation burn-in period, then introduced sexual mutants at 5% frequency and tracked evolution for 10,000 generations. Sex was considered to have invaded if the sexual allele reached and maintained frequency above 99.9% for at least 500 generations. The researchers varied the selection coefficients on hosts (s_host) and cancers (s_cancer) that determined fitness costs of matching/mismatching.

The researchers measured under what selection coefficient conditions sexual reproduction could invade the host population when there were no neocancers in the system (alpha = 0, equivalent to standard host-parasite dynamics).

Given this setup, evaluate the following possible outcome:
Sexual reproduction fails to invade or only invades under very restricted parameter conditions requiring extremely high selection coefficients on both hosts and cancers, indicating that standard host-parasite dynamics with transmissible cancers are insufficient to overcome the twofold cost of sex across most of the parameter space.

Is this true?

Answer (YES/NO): NO